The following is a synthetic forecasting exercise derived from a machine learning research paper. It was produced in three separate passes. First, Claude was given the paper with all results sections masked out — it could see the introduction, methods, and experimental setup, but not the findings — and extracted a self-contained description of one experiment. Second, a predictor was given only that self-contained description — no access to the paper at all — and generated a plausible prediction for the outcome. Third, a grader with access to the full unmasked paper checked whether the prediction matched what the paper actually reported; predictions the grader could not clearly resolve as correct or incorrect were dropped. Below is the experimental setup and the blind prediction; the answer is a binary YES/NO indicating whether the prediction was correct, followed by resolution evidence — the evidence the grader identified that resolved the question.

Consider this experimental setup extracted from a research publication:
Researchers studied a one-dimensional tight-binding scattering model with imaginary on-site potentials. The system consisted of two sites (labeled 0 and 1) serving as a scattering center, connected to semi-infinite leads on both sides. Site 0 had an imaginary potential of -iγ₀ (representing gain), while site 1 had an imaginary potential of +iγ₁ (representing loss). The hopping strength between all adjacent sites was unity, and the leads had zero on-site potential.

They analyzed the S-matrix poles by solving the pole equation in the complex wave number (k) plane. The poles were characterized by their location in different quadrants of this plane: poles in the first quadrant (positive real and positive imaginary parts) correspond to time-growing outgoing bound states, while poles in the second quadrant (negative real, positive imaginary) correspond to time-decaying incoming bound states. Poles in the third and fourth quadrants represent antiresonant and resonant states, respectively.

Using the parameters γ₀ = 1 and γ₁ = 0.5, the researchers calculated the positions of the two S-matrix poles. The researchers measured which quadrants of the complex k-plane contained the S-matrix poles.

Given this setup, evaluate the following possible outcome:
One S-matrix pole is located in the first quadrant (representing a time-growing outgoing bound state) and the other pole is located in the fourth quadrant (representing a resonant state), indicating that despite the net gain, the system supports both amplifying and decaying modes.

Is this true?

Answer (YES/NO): NO